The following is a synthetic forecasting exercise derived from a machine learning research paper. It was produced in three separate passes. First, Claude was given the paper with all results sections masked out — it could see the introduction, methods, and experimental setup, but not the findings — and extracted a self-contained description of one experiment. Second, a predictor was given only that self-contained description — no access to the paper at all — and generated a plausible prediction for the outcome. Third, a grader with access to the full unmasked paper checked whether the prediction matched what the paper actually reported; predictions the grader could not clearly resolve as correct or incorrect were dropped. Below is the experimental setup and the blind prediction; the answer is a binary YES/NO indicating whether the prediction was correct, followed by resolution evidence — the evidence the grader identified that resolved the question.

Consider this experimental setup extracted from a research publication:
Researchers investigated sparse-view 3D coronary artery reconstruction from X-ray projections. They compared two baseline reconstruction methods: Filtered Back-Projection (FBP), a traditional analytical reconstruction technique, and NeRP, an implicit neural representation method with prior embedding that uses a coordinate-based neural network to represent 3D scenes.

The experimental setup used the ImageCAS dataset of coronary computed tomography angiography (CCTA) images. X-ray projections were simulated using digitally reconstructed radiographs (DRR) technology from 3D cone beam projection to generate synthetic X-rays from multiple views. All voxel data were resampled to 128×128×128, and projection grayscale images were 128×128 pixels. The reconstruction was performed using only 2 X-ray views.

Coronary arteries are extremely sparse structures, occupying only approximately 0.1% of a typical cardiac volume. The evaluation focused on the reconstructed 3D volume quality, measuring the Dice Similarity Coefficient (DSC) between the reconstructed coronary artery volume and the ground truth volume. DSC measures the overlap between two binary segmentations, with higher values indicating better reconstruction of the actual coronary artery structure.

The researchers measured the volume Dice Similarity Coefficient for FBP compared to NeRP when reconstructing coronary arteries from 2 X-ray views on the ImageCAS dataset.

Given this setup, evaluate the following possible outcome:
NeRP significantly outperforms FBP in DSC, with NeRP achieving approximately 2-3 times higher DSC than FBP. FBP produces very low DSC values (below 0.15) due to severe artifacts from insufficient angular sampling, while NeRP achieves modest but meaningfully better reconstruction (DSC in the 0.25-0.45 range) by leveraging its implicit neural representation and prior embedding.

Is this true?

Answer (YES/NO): NO